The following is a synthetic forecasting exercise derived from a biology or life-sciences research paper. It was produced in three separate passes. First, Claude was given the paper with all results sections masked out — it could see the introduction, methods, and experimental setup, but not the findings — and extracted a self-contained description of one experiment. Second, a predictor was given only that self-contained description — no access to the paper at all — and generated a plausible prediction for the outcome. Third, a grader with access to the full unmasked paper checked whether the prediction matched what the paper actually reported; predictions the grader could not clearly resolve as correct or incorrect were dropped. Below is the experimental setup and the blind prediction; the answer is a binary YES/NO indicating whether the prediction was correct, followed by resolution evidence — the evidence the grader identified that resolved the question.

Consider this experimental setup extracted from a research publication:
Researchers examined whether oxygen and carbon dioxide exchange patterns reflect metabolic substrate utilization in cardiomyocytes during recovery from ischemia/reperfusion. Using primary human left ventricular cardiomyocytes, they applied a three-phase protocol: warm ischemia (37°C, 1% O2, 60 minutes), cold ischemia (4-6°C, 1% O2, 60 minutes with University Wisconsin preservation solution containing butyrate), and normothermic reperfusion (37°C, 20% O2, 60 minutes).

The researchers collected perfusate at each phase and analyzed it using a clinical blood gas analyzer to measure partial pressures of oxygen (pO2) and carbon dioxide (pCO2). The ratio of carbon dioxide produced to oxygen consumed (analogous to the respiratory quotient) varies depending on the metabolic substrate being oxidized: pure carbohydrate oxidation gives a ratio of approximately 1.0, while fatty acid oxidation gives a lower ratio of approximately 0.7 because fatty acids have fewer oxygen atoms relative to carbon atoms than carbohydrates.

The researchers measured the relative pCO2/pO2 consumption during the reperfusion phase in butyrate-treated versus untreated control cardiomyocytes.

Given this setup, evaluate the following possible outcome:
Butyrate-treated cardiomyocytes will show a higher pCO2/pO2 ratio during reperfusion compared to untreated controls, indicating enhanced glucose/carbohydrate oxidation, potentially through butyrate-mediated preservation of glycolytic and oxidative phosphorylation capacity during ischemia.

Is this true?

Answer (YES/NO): NO